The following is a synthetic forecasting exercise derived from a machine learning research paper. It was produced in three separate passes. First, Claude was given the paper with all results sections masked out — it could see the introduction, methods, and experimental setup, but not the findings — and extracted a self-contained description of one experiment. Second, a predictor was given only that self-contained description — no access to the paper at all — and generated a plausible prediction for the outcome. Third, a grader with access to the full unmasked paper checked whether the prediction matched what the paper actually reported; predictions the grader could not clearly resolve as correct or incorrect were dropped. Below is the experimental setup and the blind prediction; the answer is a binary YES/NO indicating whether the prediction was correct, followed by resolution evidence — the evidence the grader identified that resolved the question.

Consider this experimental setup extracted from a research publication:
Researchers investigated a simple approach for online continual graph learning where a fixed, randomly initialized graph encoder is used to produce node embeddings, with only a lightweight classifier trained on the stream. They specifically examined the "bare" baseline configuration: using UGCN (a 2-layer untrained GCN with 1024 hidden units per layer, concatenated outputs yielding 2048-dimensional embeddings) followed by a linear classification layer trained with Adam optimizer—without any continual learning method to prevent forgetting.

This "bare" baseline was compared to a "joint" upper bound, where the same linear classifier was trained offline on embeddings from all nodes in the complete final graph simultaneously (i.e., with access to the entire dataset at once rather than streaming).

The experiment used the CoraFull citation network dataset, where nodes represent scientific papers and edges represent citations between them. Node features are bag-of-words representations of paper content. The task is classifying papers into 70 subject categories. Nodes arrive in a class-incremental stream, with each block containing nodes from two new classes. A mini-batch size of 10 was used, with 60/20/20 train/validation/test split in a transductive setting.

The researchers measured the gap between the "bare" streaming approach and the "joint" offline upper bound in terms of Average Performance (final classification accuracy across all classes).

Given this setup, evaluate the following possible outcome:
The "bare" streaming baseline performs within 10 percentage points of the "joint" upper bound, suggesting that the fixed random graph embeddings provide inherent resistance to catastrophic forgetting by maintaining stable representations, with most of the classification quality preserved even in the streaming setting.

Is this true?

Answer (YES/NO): NO